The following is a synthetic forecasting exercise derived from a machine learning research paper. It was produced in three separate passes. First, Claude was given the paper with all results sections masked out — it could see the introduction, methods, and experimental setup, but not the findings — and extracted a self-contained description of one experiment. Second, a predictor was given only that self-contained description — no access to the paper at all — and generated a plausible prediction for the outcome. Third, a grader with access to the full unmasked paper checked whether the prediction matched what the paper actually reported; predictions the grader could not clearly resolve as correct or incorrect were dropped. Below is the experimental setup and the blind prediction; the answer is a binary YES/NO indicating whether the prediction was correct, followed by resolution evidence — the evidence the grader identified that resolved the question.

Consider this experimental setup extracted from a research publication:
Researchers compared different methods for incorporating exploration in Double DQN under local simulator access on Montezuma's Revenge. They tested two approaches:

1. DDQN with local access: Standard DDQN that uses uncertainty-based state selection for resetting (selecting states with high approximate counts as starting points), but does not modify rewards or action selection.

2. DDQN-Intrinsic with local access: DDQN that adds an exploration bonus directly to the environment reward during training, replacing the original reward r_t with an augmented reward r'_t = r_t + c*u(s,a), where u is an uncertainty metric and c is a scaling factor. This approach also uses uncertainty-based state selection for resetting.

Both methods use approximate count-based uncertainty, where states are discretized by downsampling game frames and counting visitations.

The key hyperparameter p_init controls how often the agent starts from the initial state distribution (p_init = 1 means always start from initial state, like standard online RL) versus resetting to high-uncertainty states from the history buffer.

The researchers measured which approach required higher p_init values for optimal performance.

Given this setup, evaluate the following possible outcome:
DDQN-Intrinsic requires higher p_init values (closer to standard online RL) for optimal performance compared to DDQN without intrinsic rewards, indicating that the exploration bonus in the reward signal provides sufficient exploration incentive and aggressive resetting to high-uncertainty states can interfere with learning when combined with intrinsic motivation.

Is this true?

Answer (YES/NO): YES